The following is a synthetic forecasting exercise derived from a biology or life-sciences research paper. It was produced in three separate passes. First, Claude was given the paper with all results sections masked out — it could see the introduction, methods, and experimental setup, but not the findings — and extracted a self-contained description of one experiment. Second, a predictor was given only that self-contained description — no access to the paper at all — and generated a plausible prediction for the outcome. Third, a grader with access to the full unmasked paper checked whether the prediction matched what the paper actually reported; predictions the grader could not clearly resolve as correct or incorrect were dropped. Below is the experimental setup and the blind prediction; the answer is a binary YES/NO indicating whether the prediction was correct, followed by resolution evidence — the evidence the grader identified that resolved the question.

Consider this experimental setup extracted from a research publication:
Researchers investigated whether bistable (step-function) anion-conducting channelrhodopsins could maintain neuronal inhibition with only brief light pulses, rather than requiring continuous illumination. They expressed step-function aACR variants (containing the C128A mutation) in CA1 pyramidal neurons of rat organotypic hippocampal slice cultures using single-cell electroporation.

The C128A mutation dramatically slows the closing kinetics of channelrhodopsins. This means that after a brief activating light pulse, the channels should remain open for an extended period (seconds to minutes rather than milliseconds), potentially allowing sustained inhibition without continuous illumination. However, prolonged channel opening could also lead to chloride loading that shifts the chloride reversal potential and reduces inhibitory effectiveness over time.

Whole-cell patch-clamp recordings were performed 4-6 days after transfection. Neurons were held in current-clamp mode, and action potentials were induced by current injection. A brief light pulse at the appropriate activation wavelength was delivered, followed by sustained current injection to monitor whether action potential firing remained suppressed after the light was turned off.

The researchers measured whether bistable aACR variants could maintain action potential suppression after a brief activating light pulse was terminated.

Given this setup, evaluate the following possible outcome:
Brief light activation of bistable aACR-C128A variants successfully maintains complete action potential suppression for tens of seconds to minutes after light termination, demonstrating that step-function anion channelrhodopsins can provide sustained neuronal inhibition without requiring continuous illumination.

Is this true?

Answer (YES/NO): YES